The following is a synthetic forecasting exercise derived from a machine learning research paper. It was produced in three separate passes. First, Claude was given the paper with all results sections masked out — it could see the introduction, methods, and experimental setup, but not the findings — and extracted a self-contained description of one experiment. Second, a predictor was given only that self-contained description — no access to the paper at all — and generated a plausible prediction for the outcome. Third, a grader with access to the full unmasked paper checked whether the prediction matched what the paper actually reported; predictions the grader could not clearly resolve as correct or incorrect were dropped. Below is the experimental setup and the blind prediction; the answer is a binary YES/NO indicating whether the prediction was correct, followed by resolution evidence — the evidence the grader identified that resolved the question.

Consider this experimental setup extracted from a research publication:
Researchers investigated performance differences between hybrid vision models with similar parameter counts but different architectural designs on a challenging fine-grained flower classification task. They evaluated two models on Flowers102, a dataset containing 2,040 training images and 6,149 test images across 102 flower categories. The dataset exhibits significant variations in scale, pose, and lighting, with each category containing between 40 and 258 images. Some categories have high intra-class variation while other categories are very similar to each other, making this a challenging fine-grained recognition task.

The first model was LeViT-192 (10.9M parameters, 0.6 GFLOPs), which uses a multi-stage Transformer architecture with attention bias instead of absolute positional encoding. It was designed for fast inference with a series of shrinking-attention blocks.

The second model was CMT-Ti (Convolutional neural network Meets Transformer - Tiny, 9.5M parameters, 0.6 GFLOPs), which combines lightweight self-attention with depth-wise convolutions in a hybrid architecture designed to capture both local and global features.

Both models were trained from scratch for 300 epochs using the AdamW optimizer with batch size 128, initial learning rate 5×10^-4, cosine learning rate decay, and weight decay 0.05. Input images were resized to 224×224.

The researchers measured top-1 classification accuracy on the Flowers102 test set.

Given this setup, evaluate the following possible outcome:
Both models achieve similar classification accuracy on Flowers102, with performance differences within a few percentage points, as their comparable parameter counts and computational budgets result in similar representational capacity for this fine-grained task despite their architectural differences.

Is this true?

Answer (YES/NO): NO